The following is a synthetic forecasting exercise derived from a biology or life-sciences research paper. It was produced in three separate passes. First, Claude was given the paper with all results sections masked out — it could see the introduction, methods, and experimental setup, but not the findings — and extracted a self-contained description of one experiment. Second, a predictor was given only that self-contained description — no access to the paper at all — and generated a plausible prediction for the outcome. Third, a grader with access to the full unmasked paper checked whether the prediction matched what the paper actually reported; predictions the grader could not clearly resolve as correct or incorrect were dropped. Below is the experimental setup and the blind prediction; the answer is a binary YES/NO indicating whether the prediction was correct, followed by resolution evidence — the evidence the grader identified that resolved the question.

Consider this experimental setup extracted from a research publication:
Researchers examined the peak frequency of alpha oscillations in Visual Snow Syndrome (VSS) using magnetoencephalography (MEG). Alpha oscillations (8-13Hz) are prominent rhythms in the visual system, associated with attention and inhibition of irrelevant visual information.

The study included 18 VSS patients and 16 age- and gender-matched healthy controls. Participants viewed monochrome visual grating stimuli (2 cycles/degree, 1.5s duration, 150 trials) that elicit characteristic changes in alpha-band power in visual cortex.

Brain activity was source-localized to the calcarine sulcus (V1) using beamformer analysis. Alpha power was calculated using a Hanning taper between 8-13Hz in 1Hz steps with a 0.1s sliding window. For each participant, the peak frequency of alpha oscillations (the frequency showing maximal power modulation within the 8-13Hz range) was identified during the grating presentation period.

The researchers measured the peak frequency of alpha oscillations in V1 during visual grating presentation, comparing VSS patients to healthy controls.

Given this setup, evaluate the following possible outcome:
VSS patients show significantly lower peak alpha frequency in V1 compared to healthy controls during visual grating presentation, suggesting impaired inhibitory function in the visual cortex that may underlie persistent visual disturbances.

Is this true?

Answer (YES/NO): NO